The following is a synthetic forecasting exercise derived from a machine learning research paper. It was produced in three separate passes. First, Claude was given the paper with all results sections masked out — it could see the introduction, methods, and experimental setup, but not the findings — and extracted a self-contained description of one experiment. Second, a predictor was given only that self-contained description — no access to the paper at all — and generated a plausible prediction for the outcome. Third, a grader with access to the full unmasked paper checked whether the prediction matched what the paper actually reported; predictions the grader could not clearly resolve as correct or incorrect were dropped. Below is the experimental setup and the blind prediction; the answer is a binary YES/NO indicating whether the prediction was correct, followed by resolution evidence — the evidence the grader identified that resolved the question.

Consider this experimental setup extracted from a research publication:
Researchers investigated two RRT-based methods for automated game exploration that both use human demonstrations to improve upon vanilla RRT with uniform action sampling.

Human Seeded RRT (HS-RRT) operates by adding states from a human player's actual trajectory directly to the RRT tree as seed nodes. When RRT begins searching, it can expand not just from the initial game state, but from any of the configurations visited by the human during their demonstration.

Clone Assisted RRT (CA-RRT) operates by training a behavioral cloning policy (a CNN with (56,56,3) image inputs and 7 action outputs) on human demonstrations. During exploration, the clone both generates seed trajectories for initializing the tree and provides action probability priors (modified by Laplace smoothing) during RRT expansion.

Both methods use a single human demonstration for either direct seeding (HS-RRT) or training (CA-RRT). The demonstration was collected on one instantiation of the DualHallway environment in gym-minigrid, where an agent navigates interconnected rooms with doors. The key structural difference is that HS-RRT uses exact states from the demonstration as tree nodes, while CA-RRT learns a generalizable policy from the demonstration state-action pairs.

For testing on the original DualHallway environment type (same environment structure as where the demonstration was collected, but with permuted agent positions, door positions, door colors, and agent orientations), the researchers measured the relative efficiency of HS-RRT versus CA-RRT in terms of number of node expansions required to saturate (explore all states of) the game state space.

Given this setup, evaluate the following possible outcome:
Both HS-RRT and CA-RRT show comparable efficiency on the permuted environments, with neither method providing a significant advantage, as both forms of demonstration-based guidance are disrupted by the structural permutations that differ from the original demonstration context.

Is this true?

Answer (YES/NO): NO